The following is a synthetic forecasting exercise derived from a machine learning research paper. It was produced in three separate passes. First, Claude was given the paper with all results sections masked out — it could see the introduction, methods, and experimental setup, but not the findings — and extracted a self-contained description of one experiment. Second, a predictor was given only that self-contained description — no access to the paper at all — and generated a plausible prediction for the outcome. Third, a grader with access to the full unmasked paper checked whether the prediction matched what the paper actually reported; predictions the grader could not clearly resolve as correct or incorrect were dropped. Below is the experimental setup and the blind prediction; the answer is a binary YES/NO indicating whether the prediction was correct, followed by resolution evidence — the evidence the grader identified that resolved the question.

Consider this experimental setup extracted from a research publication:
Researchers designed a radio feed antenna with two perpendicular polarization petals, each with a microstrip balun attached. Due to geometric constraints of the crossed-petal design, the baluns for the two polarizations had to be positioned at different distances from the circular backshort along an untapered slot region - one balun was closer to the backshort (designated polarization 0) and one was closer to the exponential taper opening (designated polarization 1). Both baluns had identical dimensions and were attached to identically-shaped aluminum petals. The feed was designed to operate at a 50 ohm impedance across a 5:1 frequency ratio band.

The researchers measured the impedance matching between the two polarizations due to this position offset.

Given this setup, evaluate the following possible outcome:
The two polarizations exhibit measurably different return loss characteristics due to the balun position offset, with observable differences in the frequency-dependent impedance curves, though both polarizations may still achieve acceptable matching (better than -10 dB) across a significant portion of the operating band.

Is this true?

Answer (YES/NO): NO